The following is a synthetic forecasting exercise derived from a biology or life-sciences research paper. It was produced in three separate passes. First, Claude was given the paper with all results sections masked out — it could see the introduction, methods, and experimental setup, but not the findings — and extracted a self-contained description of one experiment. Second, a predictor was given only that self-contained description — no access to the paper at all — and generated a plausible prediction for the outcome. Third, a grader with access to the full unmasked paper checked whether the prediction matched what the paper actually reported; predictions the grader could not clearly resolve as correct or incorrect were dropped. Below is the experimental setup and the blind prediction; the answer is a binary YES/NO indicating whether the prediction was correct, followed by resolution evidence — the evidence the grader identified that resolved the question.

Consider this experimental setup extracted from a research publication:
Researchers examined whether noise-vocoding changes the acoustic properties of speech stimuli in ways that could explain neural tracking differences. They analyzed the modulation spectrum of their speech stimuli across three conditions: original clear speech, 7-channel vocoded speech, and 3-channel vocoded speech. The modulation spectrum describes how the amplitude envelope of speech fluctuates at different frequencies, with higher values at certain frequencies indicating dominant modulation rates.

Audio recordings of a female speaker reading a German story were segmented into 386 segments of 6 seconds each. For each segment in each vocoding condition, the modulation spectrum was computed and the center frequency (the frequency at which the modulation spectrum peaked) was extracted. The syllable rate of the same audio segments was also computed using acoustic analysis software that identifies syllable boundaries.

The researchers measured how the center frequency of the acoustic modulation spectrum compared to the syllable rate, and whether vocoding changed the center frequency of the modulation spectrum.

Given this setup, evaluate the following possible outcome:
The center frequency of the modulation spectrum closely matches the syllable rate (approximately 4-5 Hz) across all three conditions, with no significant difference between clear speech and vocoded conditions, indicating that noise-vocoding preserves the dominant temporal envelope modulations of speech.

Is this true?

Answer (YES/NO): NO